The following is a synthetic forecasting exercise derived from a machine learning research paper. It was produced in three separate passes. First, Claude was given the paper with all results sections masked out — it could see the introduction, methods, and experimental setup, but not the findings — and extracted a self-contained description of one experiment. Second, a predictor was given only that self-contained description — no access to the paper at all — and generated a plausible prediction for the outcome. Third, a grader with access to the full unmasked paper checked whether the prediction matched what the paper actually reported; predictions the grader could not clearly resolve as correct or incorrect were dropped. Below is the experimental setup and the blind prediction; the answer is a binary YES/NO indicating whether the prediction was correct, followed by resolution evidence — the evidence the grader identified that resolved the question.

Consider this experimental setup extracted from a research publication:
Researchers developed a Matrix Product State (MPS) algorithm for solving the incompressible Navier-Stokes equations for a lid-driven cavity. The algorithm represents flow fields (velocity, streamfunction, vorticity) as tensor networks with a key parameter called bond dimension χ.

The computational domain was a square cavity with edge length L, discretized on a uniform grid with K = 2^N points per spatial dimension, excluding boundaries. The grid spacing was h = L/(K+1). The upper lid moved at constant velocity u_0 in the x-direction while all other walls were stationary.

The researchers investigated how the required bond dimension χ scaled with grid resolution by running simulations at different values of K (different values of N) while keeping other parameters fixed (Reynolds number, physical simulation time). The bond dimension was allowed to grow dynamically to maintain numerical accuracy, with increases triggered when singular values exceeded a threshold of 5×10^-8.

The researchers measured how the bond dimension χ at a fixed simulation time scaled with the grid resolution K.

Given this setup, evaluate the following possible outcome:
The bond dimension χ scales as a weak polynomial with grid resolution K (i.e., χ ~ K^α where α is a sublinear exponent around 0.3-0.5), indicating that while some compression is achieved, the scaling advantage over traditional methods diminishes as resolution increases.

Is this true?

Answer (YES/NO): NO